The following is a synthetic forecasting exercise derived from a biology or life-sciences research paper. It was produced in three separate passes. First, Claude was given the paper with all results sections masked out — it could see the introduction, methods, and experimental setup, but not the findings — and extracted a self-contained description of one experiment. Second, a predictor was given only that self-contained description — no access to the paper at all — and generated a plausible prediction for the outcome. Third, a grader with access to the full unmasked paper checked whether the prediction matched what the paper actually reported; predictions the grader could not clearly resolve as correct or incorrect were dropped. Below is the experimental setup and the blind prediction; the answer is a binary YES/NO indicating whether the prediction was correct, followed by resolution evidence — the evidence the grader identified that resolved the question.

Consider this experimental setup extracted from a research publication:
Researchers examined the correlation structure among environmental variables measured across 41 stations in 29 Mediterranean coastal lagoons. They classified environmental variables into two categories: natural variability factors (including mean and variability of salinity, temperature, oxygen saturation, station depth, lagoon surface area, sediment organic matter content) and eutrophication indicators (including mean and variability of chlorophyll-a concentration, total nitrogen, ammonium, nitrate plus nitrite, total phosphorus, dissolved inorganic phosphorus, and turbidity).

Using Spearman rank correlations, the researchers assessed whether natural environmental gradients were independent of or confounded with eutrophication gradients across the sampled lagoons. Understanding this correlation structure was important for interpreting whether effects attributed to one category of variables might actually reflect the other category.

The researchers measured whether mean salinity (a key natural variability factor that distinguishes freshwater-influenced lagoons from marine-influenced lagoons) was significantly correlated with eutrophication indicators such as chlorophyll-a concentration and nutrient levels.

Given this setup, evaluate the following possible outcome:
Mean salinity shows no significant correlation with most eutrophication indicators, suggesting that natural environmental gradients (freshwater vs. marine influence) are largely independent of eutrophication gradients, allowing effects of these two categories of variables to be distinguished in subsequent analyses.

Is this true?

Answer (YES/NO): NO